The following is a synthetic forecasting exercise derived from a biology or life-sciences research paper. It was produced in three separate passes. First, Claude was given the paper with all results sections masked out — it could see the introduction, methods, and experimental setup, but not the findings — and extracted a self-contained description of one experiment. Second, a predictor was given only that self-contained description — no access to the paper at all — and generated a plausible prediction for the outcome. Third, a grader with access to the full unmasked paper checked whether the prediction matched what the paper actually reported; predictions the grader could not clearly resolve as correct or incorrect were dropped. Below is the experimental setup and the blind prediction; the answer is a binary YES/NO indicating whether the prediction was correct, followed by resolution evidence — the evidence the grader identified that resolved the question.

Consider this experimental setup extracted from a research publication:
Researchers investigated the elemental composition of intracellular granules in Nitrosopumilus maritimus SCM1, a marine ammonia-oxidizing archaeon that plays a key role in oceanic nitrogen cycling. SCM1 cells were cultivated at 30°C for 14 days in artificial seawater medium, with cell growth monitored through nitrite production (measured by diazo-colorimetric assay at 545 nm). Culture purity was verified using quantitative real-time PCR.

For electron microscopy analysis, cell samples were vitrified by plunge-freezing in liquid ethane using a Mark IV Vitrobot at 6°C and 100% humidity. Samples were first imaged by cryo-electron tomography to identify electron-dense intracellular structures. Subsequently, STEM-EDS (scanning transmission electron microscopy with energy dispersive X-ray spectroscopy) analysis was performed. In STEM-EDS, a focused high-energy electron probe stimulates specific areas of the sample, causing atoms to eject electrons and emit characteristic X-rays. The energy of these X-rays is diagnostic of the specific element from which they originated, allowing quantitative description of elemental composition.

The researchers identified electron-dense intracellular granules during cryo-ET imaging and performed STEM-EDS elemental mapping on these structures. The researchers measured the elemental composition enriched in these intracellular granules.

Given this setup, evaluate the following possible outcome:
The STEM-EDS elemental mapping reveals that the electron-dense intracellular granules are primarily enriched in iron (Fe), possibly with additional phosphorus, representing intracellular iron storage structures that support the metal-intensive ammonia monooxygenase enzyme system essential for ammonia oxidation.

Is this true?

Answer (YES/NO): NO